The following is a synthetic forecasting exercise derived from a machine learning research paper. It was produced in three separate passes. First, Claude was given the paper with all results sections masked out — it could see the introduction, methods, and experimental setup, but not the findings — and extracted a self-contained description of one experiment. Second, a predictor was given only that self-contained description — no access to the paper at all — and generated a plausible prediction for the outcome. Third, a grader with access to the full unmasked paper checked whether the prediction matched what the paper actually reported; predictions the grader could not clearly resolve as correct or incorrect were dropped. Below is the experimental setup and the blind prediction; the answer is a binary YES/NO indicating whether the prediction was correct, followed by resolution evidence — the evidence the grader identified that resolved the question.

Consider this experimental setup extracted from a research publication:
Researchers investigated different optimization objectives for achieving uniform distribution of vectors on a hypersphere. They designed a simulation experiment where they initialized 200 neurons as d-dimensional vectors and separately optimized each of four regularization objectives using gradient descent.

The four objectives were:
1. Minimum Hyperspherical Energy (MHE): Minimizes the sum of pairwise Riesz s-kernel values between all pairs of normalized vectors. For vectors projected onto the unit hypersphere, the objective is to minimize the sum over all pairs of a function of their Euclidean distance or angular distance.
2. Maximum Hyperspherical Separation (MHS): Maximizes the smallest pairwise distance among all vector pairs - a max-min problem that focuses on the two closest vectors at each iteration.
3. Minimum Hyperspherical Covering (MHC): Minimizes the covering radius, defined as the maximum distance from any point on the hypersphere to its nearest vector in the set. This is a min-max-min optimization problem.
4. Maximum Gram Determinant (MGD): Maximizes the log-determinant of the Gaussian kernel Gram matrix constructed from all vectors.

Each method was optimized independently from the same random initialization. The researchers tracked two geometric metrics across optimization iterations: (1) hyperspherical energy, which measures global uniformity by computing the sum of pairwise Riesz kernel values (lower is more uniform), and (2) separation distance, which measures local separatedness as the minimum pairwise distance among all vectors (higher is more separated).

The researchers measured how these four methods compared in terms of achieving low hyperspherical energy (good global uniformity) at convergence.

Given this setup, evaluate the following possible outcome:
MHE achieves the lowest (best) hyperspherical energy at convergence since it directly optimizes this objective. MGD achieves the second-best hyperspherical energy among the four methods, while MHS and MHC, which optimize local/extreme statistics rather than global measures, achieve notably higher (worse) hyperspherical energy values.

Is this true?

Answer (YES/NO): NO